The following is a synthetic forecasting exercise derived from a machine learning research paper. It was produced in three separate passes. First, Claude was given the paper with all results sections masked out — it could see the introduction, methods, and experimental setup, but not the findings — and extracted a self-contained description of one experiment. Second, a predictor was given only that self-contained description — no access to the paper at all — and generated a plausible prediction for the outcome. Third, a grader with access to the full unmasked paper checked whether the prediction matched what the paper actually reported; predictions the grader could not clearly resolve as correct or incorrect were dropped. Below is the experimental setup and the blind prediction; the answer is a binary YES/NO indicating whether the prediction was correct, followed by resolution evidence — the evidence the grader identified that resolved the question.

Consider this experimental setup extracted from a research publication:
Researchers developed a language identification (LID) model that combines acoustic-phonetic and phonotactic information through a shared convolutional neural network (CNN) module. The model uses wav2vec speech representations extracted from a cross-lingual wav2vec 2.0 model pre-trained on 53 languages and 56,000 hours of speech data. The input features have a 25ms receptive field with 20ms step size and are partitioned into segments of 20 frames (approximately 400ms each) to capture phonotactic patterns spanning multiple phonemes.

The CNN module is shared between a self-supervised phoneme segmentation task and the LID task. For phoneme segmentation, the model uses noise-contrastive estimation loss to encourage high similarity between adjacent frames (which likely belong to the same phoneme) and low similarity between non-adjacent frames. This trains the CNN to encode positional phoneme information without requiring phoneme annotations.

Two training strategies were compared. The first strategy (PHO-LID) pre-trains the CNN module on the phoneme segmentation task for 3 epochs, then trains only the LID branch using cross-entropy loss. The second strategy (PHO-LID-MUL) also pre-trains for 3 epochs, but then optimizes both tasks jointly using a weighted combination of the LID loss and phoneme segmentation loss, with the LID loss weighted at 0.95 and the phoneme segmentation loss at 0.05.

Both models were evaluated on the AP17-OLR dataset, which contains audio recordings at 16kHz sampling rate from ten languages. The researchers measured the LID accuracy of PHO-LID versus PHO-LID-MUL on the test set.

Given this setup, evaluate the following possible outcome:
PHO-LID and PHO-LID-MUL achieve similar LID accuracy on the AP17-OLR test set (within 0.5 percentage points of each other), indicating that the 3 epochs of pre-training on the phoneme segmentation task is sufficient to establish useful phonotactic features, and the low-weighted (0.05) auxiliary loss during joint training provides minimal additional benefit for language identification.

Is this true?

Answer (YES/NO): NO